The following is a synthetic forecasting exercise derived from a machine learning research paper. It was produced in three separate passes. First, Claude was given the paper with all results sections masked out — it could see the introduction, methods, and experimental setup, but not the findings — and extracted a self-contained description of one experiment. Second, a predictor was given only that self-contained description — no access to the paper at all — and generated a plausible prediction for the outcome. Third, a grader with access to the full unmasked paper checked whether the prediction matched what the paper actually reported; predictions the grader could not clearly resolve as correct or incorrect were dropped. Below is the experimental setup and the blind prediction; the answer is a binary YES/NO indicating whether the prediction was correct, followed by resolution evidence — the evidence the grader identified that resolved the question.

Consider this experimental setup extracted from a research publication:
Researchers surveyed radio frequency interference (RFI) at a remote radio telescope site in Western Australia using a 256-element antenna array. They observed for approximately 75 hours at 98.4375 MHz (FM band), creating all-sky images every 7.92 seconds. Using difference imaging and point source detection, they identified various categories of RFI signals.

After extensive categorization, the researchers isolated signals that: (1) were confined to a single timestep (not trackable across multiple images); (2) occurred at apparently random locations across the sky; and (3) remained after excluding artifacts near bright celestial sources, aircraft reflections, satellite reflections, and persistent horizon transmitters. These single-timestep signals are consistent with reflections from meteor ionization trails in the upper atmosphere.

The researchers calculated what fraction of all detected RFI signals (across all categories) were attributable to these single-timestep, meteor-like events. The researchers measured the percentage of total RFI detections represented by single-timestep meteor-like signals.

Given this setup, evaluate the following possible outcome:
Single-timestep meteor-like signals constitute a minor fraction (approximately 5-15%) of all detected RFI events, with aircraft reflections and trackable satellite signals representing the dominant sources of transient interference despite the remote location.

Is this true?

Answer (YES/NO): NO